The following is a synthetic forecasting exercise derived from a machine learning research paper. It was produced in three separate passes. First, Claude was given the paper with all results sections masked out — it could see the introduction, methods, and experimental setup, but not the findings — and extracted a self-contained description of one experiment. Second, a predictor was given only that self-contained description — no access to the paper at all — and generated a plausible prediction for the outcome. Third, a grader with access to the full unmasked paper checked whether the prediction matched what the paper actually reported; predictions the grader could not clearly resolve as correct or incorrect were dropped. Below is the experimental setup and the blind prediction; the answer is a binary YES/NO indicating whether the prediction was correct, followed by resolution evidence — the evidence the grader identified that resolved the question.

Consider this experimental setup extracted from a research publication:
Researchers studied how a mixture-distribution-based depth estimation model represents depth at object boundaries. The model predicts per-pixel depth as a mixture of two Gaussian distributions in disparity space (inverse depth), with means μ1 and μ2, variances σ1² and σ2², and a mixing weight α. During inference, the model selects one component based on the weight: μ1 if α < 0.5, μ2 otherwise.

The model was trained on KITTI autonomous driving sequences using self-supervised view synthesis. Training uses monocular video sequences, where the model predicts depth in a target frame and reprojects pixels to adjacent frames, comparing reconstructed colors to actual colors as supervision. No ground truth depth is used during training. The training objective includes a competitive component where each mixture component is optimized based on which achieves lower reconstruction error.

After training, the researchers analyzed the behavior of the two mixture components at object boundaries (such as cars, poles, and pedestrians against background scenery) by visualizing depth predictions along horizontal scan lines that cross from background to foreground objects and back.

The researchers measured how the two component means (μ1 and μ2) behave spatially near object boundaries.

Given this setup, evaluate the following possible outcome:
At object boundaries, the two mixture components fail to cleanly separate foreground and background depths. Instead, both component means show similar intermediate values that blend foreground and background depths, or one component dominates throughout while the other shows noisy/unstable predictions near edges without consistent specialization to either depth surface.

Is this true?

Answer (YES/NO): NO